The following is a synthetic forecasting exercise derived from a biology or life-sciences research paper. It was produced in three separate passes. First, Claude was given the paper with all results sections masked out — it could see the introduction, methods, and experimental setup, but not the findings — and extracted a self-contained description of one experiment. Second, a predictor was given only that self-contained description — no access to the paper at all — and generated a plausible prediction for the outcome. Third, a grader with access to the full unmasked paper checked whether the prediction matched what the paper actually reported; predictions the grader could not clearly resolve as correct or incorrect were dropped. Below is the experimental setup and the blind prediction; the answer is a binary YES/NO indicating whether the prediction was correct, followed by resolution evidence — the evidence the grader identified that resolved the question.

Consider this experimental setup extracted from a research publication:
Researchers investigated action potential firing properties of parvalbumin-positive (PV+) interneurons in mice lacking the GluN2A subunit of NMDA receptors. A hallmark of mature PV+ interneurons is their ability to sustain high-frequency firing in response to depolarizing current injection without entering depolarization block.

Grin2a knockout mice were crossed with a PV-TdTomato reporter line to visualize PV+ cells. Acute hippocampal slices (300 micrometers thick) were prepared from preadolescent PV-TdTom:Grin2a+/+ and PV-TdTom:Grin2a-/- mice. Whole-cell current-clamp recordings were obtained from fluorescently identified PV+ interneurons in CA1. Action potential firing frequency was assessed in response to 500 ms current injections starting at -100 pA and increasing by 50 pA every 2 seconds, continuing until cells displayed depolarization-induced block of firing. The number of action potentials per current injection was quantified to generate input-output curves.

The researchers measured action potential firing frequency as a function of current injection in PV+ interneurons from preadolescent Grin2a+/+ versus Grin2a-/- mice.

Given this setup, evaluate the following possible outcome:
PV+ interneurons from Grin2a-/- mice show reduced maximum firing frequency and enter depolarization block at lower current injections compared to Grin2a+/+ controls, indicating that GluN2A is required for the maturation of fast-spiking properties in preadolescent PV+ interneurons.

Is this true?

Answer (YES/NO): YES